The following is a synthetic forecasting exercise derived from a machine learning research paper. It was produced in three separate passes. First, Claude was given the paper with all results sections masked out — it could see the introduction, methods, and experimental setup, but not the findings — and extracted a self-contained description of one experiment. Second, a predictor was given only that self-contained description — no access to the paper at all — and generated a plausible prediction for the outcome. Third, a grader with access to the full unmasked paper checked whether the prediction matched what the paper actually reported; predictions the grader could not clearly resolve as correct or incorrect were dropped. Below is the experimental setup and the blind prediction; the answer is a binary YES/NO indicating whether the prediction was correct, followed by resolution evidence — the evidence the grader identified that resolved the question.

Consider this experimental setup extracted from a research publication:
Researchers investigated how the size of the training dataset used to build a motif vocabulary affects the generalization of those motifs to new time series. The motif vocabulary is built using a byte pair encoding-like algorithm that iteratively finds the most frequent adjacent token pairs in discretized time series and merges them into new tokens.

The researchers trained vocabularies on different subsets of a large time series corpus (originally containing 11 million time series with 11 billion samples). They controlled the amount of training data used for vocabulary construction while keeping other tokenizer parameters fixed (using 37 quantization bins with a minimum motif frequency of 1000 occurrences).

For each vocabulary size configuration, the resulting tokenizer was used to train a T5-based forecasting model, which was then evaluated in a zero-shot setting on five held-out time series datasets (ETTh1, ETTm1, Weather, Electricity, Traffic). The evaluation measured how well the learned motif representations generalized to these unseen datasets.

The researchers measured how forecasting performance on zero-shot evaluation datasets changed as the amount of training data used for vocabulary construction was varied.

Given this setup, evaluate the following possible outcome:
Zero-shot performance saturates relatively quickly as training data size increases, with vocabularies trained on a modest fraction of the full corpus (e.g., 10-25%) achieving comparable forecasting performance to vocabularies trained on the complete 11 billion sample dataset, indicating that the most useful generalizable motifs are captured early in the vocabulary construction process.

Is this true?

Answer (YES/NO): NO